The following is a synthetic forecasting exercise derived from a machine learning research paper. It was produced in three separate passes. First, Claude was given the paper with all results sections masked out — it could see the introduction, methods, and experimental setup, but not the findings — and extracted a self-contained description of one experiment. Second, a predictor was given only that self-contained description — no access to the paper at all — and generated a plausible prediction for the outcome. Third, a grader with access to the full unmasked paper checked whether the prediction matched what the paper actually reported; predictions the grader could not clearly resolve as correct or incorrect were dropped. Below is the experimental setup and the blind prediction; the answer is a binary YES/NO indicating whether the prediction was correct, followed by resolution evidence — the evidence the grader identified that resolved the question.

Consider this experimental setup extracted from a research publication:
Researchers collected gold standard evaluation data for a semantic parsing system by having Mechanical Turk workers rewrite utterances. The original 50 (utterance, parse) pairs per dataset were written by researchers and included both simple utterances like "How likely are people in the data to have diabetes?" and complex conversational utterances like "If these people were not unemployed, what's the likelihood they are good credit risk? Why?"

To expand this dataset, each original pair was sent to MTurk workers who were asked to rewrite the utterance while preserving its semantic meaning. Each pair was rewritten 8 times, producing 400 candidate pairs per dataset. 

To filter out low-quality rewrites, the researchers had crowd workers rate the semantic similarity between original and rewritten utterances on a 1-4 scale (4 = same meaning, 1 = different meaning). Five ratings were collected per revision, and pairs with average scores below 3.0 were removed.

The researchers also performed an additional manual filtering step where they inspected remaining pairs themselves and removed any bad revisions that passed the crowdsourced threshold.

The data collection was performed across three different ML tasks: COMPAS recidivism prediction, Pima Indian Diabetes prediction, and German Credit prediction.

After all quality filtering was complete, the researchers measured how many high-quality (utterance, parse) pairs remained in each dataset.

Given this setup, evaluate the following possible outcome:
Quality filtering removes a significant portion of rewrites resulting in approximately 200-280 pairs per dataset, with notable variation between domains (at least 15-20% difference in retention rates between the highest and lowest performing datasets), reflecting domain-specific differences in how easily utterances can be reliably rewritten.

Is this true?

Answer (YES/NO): NO